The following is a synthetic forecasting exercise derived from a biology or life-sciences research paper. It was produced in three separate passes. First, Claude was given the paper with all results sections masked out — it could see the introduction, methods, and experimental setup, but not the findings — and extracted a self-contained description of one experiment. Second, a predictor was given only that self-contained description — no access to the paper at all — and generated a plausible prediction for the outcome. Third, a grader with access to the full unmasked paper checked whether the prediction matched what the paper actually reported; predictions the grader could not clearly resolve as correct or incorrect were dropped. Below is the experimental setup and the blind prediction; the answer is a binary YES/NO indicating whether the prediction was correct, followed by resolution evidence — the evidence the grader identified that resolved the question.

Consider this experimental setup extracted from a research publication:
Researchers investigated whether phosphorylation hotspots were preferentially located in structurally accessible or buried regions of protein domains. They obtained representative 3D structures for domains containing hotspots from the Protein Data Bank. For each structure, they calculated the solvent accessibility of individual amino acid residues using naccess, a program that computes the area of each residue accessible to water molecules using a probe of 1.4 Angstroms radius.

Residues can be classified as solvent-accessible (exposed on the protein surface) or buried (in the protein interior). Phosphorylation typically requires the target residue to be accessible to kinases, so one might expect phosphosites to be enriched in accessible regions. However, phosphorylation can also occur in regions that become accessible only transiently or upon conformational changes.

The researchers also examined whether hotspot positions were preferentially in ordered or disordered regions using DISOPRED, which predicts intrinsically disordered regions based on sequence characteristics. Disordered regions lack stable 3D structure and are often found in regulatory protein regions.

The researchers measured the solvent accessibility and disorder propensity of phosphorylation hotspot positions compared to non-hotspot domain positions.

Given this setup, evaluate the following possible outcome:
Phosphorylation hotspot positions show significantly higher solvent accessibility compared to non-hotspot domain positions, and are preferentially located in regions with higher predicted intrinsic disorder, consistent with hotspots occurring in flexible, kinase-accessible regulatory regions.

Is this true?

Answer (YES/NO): YES